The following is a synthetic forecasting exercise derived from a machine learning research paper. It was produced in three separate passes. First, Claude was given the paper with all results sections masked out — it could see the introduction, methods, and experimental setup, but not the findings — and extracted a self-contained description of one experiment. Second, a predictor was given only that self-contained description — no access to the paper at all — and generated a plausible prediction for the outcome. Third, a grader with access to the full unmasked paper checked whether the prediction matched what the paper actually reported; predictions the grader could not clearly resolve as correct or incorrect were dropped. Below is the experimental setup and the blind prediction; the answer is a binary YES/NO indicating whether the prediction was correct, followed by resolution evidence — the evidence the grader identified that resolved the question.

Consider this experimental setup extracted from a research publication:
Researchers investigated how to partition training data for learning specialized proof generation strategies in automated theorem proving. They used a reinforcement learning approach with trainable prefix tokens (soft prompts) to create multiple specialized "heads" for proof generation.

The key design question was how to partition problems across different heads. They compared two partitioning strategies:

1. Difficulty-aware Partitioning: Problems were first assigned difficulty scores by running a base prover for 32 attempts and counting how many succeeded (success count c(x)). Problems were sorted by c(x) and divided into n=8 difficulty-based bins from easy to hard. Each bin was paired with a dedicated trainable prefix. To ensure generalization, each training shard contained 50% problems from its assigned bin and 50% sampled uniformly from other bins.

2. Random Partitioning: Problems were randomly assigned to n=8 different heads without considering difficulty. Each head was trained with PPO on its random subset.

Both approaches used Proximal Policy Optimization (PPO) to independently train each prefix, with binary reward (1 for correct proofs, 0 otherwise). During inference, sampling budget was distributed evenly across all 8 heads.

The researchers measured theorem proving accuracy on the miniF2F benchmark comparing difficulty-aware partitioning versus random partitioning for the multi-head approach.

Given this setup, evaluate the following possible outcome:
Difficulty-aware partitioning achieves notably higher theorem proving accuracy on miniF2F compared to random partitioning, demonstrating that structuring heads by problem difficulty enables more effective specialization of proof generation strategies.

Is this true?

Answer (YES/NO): YES